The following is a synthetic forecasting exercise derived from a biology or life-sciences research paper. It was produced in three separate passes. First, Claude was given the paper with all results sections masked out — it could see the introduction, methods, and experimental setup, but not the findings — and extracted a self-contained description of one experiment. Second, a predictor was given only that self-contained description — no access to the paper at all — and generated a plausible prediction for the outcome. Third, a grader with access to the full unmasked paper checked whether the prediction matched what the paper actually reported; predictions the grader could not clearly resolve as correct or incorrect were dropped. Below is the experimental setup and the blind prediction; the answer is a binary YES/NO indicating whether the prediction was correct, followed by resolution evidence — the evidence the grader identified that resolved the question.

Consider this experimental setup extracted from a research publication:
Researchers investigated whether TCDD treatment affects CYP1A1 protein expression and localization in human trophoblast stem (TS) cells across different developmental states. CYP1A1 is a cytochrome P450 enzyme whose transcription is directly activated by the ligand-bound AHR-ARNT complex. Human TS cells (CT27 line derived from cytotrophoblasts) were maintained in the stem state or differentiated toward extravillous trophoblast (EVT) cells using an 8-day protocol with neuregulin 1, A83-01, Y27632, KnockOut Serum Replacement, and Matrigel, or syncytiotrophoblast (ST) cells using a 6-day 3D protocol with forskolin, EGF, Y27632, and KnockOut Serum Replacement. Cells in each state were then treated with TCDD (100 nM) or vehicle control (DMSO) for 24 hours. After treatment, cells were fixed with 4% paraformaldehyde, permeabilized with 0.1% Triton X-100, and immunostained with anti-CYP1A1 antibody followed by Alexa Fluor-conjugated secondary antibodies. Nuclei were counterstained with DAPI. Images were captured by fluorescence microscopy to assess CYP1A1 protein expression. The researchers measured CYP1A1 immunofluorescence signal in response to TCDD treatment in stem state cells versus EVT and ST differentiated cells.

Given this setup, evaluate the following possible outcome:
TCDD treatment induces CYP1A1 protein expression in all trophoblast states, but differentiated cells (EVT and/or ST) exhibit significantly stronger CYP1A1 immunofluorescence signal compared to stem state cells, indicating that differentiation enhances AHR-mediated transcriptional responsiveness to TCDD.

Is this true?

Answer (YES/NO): NO